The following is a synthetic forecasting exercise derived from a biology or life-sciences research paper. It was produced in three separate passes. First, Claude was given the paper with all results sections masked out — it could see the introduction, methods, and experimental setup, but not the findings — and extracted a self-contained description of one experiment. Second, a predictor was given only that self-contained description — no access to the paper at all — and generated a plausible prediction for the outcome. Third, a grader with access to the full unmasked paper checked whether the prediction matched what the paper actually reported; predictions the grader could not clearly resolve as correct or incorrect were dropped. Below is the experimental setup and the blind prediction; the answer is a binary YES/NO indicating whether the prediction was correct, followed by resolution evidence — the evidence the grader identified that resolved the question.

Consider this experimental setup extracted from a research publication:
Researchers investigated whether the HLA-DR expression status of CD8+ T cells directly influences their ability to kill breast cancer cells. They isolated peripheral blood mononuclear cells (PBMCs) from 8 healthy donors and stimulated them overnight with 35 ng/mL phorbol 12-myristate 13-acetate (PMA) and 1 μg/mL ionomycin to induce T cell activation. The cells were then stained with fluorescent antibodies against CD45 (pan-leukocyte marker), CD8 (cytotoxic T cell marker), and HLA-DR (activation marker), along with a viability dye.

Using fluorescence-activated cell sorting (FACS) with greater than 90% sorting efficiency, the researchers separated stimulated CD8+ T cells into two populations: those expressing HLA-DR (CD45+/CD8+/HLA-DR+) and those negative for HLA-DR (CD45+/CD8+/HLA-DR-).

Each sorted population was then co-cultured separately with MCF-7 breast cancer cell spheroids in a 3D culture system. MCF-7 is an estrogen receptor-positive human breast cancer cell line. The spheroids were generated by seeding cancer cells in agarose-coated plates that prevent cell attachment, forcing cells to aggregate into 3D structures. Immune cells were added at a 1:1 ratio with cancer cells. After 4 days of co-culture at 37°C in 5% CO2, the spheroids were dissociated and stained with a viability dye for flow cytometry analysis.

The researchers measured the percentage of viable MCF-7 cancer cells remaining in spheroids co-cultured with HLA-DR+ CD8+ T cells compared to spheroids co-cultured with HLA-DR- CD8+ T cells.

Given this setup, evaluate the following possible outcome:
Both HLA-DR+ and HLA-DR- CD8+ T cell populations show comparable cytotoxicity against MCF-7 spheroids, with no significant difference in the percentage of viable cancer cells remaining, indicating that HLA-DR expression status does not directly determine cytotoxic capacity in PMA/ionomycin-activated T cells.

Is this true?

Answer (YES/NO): NO